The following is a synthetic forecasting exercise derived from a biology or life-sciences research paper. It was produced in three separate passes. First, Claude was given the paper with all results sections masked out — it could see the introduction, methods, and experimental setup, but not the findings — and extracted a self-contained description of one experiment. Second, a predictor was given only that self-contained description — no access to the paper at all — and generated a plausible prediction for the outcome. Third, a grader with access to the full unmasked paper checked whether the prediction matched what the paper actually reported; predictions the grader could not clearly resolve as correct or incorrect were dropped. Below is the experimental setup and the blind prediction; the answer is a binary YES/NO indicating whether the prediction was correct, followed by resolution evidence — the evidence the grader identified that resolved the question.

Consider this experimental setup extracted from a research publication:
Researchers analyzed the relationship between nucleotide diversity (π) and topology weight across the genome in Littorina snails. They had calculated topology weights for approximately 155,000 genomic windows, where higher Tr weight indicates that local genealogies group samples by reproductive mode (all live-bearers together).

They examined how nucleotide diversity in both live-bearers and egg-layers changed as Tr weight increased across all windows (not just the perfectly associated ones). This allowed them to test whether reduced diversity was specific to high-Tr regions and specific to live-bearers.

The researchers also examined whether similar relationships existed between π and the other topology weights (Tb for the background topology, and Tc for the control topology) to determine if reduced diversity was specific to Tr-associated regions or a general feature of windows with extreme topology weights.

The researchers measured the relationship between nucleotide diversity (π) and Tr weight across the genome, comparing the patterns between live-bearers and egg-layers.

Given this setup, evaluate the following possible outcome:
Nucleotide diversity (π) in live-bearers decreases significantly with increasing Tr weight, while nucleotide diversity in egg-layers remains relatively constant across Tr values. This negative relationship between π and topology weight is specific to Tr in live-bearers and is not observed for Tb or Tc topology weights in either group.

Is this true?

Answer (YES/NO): YES